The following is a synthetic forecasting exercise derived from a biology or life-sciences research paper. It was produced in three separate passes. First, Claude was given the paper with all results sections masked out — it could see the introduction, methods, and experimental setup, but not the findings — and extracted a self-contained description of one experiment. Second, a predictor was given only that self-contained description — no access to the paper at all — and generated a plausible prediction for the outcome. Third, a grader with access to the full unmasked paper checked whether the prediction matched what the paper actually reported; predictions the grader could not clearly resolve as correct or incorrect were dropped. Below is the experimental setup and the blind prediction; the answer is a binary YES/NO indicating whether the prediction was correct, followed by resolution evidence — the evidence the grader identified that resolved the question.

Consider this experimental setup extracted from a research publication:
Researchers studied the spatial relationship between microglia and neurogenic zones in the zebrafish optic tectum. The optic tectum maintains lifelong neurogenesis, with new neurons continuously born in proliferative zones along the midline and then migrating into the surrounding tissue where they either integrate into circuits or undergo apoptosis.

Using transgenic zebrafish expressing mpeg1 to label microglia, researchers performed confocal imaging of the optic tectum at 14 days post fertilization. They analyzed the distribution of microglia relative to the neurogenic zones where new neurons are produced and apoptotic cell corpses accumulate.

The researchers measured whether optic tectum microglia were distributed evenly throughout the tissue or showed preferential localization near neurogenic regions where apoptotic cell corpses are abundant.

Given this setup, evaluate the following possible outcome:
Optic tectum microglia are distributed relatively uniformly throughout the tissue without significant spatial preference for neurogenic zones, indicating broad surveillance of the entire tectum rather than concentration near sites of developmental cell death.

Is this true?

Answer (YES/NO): NO